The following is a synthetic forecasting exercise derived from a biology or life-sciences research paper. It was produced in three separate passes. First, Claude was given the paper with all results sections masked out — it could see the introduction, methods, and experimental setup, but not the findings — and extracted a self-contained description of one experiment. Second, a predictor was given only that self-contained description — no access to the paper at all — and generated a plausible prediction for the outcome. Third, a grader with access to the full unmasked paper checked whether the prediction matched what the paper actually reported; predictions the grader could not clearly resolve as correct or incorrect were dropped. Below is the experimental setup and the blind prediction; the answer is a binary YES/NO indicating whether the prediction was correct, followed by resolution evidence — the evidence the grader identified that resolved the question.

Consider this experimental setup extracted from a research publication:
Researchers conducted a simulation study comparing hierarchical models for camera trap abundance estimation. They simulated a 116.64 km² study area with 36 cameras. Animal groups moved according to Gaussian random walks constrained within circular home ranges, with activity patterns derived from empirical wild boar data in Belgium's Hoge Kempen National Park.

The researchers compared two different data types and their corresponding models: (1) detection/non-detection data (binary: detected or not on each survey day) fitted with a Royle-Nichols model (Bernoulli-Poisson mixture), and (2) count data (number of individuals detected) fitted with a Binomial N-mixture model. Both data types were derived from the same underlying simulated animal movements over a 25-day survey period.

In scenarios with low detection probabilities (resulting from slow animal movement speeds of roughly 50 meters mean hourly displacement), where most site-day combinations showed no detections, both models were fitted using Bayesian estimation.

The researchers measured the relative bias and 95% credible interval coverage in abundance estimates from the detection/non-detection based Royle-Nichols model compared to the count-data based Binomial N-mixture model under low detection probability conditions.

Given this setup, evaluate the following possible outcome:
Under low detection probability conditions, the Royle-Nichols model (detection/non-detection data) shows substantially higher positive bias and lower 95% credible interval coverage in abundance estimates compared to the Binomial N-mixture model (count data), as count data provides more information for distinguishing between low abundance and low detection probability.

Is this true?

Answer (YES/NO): NO